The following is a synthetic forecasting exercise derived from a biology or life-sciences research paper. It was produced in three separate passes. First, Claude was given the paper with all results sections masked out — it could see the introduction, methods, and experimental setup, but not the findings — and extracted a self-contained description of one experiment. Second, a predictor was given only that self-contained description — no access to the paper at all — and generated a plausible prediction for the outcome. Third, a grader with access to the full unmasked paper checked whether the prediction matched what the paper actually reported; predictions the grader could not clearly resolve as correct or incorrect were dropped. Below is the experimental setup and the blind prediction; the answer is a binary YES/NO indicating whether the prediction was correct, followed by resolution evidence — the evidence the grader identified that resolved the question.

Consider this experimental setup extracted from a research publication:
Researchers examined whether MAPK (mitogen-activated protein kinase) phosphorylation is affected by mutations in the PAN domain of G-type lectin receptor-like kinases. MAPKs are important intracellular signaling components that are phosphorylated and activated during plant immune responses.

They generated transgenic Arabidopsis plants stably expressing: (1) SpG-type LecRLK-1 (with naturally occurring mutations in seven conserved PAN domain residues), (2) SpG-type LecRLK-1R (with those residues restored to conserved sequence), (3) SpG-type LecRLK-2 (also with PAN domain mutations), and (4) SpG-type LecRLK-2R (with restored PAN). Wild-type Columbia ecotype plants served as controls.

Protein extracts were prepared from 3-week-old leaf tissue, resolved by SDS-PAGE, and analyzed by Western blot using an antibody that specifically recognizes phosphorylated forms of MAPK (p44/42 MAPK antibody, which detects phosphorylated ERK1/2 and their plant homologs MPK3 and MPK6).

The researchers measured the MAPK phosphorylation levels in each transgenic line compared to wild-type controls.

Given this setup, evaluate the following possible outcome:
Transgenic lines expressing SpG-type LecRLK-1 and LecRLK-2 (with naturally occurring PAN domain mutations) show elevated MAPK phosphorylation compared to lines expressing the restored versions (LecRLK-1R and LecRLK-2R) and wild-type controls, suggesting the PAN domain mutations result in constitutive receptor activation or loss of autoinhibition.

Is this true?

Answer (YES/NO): YES